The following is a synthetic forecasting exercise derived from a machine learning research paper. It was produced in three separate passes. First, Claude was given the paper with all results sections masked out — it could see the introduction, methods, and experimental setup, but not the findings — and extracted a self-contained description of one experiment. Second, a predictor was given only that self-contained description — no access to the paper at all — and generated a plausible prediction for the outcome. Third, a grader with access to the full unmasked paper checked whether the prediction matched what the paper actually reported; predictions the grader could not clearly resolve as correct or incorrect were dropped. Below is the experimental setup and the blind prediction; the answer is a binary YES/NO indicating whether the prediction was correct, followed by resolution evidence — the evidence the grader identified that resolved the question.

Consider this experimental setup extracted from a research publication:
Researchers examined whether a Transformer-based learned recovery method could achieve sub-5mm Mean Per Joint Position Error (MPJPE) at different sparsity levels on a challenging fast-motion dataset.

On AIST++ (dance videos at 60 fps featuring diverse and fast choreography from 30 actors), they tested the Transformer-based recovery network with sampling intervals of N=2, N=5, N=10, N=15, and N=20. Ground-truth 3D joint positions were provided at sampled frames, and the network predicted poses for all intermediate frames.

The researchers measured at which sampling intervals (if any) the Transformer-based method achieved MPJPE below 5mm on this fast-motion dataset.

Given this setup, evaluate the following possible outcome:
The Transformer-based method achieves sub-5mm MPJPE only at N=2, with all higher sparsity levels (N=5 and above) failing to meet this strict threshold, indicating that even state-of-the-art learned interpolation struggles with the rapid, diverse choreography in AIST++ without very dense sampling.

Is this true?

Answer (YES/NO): NO